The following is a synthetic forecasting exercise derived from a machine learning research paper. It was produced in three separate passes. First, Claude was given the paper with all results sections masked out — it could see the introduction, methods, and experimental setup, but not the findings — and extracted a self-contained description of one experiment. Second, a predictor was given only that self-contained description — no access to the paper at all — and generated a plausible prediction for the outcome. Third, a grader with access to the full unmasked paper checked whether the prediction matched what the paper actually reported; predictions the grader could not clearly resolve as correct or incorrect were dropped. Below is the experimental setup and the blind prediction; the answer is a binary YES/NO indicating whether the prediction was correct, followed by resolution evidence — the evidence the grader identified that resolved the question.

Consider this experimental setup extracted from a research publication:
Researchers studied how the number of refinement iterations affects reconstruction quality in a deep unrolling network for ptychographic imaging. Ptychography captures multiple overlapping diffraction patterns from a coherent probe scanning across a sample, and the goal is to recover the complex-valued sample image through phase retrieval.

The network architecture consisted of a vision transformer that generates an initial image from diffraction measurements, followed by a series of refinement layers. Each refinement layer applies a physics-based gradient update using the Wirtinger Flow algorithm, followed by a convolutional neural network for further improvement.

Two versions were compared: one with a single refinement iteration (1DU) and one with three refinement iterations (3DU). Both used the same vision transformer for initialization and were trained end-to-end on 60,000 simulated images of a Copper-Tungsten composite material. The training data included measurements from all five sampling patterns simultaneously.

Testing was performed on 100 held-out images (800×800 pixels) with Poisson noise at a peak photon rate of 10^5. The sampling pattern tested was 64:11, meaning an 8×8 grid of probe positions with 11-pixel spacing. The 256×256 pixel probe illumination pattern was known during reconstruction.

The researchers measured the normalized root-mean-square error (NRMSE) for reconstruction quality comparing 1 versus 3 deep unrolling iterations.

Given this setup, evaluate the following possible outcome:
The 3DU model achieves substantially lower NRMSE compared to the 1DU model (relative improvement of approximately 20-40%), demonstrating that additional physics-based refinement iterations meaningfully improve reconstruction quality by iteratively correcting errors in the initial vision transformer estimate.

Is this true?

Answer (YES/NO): NO